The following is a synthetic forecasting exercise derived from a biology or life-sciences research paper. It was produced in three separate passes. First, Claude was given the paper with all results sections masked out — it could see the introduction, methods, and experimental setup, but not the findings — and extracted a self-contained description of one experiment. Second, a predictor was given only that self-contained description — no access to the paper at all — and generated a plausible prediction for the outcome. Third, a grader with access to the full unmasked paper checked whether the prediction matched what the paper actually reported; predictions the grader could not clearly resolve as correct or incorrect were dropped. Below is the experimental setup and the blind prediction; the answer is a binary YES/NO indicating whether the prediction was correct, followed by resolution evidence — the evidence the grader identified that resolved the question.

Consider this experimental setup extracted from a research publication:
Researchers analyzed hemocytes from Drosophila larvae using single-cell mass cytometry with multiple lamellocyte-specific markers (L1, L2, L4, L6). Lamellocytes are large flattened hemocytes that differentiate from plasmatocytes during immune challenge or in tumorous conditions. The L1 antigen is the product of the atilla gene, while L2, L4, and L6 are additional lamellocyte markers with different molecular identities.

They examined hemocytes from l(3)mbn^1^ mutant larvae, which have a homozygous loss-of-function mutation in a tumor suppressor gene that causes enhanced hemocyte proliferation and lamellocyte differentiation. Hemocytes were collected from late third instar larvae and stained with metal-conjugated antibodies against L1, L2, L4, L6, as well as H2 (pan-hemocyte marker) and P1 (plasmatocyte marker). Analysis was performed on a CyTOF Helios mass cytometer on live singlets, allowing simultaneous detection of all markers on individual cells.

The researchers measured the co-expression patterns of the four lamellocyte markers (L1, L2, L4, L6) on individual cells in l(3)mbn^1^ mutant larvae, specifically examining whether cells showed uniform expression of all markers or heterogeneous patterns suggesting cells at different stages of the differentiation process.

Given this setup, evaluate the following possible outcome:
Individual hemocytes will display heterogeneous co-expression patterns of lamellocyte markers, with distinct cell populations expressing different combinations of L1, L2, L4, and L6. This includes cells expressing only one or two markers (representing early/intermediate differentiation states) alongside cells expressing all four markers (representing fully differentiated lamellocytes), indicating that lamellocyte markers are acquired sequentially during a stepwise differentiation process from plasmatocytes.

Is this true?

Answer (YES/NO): YES